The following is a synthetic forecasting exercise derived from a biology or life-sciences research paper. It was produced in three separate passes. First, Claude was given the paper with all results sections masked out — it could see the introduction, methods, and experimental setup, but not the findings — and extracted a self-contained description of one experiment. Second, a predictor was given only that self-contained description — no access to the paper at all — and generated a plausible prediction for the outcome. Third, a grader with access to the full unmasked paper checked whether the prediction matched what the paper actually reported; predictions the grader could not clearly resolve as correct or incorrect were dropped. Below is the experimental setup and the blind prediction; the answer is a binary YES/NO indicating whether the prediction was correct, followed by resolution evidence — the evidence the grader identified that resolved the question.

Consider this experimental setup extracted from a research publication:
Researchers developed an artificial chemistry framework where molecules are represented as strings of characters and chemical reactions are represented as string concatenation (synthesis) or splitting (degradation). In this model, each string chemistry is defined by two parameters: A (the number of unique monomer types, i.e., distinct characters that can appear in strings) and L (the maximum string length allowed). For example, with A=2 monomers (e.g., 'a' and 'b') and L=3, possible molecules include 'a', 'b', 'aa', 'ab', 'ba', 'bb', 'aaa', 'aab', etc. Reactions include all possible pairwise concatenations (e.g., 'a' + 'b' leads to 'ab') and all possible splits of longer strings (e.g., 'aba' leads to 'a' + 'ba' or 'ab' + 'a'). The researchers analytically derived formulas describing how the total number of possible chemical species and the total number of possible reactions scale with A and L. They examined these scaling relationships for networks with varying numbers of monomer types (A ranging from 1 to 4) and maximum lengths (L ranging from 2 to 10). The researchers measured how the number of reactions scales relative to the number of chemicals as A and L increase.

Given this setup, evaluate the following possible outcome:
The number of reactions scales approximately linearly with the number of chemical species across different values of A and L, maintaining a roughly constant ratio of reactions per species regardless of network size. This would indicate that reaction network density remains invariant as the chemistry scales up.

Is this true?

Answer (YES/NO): NO